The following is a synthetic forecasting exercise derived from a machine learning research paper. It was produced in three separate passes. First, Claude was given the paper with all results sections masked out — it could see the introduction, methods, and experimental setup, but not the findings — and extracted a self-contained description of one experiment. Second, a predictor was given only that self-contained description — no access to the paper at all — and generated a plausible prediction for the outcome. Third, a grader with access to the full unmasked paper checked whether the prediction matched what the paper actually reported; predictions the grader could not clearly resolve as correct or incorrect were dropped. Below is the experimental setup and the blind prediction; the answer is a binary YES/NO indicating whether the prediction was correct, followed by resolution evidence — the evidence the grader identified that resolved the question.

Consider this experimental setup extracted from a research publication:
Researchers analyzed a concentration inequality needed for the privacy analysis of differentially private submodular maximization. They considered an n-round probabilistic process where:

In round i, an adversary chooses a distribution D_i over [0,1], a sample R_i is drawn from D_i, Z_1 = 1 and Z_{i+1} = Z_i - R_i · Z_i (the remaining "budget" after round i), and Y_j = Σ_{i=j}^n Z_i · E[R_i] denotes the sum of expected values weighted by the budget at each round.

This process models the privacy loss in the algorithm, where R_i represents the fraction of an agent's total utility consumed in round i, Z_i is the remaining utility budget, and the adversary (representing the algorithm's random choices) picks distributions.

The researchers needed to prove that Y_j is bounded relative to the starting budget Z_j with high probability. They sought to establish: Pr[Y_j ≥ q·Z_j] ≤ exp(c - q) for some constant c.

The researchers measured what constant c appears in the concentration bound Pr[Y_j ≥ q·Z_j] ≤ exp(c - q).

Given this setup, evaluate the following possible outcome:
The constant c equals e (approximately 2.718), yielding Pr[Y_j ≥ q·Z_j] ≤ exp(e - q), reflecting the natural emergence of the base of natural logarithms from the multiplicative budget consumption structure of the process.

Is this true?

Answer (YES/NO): NO